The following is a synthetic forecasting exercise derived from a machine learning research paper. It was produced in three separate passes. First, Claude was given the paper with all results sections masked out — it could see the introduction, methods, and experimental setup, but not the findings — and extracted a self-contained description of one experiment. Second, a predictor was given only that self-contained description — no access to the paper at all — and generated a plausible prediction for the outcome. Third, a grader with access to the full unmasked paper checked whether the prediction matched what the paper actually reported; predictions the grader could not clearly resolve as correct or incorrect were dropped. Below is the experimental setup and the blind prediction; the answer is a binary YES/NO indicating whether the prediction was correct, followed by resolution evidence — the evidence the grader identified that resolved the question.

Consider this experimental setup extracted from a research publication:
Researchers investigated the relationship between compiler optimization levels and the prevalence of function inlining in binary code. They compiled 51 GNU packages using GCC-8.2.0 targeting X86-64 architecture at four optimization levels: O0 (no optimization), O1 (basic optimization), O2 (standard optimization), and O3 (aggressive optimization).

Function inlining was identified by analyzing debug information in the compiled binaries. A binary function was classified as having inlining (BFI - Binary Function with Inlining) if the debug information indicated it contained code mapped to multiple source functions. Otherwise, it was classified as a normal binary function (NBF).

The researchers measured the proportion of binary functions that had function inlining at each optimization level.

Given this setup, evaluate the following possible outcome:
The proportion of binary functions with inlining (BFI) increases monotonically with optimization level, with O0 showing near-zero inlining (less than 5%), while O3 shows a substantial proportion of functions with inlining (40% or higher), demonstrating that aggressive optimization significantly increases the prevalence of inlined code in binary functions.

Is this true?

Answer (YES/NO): NO